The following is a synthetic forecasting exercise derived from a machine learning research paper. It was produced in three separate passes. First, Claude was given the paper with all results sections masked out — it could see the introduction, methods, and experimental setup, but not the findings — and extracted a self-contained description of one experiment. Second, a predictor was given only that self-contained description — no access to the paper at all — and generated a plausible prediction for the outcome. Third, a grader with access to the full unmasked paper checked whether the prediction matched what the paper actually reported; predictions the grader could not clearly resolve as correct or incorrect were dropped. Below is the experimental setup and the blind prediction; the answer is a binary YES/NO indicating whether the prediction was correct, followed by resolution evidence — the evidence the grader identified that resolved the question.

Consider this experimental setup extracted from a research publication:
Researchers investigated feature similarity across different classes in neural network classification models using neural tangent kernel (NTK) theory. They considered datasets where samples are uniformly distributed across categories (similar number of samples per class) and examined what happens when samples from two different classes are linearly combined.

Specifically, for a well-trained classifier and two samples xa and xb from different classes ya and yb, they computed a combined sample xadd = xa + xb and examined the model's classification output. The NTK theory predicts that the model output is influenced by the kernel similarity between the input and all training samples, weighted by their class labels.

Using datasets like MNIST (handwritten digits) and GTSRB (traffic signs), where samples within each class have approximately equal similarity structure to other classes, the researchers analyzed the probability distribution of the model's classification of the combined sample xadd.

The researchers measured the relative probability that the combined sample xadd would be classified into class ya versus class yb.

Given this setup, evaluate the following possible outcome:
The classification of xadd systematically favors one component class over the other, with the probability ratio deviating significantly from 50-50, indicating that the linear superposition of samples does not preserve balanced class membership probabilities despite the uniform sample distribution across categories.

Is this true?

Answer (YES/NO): NO